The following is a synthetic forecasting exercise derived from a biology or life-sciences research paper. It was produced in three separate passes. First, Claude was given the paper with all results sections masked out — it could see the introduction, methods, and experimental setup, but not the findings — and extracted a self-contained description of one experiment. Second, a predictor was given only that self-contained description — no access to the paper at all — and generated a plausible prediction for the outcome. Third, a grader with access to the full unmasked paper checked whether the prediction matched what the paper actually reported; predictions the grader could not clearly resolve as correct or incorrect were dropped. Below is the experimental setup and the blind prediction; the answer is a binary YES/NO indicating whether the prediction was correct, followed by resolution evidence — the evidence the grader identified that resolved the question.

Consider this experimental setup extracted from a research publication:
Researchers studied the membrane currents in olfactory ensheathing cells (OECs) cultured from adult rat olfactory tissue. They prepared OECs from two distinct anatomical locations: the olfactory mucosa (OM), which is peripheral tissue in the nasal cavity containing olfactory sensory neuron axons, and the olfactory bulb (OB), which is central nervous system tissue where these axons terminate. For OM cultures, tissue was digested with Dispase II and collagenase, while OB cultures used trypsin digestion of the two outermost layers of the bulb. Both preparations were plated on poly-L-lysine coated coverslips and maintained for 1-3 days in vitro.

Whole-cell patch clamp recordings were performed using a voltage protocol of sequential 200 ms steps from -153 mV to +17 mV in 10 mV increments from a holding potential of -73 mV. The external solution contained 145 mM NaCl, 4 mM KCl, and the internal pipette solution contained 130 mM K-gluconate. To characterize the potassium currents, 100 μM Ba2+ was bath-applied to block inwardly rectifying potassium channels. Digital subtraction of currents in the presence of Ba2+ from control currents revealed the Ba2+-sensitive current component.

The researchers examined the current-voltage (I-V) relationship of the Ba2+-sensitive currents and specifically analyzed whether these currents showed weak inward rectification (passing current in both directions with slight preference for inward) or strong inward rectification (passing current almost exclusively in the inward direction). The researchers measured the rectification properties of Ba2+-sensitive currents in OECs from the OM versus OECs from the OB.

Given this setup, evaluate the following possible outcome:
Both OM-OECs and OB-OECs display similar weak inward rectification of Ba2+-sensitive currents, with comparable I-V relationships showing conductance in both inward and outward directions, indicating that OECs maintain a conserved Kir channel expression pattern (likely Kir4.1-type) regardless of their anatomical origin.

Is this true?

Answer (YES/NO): NO